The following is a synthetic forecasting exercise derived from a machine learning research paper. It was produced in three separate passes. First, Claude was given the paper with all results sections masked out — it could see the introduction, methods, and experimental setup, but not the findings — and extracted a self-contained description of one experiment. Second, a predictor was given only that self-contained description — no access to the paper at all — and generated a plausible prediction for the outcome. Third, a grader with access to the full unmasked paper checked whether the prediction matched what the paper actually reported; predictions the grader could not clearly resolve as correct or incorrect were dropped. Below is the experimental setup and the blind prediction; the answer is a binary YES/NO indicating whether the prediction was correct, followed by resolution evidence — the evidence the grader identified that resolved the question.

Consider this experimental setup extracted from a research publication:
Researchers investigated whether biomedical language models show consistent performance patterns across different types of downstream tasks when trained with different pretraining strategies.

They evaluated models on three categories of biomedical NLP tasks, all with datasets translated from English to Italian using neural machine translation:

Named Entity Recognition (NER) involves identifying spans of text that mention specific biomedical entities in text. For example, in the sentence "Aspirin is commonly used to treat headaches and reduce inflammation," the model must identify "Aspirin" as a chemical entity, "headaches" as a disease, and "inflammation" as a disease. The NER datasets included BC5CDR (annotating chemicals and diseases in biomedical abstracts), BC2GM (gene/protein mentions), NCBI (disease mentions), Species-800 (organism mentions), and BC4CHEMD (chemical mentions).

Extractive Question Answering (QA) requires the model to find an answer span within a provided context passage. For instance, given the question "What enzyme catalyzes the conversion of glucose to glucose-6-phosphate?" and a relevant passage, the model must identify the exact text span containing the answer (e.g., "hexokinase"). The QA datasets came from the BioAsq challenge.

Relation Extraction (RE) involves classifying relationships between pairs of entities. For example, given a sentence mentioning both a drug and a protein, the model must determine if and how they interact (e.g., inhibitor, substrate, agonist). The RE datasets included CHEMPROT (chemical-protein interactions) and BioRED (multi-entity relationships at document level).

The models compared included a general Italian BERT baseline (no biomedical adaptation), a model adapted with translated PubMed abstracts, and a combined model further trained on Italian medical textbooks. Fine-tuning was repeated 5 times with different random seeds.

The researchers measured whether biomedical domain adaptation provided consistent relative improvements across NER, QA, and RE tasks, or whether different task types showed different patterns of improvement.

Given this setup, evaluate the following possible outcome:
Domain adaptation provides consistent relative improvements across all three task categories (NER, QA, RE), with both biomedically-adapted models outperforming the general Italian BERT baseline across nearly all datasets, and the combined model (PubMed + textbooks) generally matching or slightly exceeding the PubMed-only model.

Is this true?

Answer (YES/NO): NO